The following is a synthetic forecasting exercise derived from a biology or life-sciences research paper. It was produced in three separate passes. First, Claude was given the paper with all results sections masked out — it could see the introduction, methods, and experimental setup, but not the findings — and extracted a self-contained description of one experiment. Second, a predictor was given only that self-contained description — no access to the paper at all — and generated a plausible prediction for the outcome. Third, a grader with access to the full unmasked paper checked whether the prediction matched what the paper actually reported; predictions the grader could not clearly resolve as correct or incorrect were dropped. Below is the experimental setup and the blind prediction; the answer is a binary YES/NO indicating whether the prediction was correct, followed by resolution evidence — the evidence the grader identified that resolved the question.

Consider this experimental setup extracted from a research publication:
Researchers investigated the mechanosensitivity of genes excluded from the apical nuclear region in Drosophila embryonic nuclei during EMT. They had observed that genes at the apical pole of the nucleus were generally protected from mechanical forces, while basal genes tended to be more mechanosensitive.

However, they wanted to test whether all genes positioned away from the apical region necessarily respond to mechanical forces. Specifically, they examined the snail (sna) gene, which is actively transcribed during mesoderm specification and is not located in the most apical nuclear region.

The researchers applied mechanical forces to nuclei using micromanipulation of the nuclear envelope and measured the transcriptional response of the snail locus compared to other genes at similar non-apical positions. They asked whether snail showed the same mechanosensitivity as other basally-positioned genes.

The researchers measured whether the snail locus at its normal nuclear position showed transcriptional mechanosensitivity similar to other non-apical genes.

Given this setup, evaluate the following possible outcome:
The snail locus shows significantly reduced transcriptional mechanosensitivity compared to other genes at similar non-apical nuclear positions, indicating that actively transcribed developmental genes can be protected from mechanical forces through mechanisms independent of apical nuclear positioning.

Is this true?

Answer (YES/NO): NO